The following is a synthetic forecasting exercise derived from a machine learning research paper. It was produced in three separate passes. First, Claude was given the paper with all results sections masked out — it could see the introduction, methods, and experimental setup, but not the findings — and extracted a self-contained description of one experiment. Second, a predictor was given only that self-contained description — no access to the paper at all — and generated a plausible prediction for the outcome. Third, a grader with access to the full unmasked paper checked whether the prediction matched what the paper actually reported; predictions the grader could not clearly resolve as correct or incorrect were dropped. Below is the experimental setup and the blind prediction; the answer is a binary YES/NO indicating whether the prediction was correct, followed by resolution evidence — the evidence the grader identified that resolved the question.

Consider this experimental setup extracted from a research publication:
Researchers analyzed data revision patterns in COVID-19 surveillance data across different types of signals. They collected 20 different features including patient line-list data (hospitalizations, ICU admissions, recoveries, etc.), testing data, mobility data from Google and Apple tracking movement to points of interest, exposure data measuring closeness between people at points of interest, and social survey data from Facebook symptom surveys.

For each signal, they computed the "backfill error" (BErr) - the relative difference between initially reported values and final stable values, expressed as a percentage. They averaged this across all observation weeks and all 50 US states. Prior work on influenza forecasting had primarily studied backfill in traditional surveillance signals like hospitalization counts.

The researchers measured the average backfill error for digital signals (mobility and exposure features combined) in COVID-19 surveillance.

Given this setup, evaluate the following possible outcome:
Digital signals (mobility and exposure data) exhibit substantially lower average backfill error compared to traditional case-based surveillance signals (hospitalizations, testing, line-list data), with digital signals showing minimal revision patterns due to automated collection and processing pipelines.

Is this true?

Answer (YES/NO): NO